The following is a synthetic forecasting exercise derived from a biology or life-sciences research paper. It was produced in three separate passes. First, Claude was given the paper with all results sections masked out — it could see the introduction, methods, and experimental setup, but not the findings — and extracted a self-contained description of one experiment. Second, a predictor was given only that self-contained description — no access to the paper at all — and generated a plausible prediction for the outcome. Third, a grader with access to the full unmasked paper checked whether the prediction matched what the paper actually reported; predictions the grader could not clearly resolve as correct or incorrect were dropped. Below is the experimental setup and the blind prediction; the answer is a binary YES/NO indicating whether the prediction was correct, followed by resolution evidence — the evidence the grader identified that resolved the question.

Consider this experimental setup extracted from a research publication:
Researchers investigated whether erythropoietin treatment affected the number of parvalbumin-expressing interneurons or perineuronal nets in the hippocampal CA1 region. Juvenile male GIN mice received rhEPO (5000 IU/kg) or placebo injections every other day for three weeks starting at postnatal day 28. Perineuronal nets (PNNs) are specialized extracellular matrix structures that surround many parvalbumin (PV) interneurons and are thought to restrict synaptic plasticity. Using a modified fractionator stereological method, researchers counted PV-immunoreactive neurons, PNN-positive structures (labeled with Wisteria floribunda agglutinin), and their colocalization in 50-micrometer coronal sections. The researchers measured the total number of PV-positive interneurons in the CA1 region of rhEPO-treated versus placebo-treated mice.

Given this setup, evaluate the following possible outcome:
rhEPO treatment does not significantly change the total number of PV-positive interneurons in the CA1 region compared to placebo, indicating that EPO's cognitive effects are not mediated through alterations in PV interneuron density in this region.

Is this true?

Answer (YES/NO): NO